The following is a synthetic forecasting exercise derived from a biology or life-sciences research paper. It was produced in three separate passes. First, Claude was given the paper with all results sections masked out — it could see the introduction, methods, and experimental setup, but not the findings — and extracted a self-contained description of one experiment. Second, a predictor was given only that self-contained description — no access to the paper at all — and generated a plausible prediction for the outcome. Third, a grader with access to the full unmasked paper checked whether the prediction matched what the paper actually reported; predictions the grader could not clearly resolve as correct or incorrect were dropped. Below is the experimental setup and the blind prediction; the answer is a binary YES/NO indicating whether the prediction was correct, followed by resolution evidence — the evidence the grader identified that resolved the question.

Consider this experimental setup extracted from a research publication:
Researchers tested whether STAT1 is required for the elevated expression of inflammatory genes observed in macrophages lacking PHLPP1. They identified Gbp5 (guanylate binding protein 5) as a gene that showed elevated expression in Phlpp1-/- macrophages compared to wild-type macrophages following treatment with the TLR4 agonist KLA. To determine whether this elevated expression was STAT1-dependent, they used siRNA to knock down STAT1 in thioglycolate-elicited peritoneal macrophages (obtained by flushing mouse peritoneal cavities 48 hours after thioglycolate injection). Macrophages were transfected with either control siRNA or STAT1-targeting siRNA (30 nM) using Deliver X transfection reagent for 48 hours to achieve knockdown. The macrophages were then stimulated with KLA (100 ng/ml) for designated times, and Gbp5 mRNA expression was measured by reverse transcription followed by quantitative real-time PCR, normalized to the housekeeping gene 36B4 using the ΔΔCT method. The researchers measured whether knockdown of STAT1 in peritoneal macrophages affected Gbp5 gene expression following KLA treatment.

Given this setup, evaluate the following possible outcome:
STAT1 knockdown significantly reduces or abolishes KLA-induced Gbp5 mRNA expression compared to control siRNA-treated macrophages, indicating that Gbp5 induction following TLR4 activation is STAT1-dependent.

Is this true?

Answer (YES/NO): YES